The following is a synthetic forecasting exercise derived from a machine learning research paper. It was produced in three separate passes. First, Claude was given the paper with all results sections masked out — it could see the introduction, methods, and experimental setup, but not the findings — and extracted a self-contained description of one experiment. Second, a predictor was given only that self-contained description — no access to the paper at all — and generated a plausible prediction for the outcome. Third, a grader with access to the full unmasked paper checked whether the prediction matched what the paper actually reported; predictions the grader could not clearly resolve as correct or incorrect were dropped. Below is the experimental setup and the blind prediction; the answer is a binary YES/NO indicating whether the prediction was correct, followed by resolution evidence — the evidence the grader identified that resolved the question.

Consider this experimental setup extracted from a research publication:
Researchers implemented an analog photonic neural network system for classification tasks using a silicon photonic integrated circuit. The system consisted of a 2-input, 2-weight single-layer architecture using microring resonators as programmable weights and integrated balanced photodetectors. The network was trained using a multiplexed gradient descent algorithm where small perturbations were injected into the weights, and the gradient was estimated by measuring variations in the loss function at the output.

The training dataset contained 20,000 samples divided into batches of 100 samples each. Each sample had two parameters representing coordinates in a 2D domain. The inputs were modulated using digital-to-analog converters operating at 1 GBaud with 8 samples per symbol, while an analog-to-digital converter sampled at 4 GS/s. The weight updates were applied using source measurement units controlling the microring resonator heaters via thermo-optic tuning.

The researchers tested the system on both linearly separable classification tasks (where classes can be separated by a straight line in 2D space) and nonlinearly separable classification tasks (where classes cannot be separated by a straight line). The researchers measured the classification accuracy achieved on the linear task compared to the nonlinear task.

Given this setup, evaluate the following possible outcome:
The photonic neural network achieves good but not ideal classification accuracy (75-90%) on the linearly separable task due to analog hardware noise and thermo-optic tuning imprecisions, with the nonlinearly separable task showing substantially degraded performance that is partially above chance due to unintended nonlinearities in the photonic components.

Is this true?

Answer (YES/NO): NO